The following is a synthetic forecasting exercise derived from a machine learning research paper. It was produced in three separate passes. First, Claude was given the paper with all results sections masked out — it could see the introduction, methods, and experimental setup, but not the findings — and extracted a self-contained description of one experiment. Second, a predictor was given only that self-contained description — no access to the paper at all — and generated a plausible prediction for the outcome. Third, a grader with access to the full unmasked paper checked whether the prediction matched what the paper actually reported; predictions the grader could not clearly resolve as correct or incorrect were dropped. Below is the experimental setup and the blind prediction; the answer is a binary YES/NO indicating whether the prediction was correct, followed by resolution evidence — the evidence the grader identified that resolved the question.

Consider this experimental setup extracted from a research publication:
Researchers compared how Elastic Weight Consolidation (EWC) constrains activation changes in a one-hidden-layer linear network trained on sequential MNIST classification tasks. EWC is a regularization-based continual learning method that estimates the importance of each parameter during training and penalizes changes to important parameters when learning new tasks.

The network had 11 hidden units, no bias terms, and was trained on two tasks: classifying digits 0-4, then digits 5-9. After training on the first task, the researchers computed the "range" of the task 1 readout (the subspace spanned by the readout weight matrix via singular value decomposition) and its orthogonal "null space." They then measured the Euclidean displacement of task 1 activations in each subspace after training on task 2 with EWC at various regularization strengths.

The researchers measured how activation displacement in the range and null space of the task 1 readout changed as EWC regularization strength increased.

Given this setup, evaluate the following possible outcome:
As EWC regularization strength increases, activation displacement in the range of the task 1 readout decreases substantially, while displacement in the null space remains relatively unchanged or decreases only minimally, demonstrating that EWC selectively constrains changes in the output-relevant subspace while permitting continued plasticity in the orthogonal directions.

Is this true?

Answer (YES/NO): NO